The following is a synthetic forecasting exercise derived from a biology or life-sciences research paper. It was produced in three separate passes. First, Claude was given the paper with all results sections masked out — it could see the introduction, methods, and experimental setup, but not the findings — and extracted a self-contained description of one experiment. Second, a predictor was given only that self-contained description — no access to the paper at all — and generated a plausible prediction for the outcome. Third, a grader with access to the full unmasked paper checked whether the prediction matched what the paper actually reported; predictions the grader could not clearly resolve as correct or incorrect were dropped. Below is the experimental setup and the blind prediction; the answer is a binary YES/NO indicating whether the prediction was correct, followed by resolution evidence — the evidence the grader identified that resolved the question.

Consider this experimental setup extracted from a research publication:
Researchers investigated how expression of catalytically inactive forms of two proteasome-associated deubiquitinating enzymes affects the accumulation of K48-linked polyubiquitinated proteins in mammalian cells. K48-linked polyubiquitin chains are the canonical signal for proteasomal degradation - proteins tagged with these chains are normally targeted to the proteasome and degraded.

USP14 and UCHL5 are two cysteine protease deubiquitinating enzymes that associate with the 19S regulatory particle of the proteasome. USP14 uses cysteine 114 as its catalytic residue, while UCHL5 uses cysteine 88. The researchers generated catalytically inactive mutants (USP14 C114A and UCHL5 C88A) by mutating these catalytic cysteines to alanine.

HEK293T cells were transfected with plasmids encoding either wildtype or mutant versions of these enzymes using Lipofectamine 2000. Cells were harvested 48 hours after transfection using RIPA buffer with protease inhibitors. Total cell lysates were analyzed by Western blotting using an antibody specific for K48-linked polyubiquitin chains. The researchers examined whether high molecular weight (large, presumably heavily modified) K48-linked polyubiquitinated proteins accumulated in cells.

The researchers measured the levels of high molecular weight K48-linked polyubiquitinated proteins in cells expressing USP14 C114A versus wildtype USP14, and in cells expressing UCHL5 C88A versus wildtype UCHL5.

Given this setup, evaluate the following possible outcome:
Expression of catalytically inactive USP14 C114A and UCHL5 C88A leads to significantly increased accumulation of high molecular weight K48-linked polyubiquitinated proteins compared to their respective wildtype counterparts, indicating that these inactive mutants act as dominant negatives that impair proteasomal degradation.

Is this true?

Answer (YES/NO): YES